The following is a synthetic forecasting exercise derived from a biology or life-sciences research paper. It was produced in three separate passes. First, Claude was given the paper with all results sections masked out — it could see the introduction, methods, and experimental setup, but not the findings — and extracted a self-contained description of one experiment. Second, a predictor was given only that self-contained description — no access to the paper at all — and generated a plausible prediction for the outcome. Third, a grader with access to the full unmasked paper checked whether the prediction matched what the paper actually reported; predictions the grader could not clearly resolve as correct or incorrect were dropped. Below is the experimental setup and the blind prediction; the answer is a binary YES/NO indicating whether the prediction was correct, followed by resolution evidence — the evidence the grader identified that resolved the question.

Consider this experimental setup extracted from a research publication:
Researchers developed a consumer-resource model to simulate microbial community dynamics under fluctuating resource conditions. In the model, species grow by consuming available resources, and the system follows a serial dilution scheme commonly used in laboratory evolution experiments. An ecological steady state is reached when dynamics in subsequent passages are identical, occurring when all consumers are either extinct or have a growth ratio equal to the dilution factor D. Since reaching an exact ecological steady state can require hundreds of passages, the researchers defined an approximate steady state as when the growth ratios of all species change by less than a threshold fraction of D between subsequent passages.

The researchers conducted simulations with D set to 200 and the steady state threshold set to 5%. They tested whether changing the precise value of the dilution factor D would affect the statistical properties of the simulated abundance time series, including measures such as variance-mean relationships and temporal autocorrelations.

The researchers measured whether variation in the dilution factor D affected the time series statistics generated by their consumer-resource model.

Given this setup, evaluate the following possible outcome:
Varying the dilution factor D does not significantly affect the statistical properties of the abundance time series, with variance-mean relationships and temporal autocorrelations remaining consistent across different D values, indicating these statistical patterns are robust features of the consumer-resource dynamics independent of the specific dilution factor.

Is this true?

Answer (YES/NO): YES